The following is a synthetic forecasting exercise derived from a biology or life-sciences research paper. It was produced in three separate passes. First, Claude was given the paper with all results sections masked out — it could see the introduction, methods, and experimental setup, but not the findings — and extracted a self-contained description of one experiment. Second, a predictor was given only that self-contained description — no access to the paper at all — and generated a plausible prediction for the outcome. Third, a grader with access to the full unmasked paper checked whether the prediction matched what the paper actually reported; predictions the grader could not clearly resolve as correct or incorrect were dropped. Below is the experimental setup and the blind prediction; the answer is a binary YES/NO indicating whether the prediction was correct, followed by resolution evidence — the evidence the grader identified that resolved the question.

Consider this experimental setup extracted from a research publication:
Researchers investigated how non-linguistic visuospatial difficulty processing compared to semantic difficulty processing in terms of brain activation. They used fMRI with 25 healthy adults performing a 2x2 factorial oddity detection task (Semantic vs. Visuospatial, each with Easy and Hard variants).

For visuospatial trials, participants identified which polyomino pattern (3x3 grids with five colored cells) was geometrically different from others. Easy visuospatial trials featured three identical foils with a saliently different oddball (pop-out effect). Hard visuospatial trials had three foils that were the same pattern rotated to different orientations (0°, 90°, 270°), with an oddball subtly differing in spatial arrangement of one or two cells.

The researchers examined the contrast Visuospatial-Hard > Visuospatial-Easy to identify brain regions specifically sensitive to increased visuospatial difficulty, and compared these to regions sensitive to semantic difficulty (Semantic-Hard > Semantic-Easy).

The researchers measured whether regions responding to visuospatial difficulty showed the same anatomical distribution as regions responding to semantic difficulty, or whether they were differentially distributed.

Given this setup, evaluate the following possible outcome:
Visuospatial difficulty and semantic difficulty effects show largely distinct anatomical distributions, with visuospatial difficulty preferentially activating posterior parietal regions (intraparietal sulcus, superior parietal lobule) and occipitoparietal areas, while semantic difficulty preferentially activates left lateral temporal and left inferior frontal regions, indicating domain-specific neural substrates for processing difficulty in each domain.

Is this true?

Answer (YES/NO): YES